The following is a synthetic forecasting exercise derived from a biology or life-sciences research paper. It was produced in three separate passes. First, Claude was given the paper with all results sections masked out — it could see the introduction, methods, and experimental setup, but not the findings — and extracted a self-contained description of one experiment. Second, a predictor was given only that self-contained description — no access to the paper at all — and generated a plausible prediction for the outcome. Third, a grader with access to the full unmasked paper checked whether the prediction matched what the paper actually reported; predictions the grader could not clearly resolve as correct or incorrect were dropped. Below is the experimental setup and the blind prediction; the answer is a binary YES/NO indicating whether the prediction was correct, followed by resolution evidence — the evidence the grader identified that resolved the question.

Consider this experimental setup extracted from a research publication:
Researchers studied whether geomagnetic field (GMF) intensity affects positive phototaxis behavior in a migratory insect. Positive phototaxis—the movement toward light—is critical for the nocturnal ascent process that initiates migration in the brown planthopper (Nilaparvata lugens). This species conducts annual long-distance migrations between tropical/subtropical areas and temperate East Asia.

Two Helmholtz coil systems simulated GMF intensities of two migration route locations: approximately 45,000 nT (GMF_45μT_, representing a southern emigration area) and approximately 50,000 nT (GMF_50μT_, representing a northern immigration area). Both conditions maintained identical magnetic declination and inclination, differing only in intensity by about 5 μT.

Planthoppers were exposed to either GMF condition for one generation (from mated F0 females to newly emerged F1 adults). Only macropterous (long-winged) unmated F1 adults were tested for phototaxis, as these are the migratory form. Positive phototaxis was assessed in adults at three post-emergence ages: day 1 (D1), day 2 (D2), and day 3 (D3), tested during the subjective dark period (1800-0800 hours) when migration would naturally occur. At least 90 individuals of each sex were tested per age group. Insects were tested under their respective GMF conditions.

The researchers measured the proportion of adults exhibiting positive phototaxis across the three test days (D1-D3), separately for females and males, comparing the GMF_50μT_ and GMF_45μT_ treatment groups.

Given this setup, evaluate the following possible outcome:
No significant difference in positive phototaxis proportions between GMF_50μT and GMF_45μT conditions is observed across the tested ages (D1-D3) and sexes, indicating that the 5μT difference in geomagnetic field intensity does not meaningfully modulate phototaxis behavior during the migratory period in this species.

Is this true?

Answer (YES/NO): NO